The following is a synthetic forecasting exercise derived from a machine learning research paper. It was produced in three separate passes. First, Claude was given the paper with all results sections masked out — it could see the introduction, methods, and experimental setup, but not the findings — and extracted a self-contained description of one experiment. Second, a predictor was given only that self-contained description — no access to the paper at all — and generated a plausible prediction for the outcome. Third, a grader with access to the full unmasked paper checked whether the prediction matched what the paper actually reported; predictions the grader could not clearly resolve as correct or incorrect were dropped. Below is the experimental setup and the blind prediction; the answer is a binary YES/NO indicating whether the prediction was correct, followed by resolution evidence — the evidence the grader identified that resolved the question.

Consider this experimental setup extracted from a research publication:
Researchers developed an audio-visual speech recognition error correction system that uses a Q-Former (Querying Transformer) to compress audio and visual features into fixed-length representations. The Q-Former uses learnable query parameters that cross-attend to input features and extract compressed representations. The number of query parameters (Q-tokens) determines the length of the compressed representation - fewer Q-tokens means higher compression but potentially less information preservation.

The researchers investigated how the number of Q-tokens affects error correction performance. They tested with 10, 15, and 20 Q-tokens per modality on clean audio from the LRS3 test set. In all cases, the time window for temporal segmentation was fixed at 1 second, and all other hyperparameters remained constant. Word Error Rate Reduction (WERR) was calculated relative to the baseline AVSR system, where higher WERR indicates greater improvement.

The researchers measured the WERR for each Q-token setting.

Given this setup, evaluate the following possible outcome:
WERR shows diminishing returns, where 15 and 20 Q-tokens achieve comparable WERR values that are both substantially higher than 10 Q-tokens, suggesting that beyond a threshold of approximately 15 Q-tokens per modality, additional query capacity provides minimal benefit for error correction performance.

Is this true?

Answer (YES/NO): NO